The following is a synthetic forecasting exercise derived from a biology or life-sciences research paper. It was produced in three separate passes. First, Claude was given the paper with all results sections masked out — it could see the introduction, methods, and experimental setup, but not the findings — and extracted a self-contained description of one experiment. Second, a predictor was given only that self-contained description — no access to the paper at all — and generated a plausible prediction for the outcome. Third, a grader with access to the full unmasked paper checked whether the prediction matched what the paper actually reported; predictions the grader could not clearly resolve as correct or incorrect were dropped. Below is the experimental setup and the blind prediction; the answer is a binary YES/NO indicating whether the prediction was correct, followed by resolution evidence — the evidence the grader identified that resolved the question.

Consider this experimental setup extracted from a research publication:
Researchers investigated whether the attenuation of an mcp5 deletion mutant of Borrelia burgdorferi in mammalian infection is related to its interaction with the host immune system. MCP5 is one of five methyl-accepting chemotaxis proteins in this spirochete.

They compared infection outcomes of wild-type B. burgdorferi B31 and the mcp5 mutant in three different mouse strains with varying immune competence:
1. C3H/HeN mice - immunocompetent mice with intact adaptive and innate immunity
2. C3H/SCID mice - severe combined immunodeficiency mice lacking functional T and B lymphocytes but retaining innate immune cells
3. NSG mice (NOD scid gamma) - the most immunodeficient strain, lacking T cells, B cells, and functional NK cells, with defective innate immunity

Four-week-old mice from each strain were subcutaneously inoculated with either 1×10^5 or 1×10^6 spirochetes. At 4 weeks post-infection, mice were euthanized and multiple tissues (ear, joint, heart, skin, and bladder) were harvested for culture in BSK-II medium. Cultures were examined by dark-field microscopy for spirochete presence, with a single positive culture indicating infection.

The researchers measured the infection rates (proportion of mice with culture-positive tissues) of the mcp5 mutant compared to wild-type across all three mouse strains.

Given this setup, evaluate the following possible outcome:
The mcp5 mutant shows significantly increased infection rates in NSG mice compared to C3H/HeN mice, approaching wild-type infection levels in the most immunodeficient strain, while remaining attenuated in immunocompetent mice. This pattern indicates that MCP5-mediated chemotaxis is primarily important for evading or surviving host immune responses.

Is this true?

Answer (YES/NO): YES